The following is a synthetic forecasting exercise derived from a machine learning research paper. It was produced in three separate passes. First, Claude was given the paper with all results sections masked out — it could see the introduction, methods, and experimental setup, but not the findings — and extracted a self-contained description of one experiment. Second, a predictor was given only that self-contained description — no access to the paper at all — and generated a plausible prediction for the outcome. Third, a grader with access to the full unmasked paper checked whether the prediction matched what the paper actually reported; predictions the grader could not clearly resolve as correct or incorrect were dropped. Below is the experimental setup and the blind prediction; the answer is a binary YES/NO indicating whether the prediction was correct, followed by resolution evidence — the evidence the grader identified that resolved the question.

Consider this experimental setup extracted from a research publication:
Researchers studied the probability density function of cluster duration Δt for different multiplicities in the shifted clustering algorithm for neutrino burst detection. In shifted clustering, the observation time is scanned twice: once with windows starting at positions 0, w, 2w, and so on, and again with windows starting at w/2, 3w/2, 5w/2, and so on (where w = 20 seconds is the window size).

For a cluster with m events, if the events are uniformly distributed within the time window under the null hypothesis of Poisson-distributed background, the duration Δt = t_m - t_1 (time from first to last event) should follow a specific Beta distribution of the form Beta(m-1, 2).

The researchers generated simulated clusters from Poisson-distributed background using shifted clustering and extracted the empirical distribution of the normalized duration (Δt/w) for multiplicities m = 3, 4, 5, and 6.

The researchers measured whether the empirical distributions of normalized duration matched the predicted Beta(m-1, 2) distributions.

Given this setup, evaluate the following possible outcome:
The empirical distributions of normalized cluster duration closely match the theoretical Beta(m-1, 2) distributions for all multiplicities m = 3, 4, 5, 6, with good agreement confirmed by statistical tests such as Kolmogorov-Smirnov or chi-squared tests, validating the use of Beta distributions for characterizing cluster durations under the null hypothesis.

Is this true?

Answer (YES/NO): NO